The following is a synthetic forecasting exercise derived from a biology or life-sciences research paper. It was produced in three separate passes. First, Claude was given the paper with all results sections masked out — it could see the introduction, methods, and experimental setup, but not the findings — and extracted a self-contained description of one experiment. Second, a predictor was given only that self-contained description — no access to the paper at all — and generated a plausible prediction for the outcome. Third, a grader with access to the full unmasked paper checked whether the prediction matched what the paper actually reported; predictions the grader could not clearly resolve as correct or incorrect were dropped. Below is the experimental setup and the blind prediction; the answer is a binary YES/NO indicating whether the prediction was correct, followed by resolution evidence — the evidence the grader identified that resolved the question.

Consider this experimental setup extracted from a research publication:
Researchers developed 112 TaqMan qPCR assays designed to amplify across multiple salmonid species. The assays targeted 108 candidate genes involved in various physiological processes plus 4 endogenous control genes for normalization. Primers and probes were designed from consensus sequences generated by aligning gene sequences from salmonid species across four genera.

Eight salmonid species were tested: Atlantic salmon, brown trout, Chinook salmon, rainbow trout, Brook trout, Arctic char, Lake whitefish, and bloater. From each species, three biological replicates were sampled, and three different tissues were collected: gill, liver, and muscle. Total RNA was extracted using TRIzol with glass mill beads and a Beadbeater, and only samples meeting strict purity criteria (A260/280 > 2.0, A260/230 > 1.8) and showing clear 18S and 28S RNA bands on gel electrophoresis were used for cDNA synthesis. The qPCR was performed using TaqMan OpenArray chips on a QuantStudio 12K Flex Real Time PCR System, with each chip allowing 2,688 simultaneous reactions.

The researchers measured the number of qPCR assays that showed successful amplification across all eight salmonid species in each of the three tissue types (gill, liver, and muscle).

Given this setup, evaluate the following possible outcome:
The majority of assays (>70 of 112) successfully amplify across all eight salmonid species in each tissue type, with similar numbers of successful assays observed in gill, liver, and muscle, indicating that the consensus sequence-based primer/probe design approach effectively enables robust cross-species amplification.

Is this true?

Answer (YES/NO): NO